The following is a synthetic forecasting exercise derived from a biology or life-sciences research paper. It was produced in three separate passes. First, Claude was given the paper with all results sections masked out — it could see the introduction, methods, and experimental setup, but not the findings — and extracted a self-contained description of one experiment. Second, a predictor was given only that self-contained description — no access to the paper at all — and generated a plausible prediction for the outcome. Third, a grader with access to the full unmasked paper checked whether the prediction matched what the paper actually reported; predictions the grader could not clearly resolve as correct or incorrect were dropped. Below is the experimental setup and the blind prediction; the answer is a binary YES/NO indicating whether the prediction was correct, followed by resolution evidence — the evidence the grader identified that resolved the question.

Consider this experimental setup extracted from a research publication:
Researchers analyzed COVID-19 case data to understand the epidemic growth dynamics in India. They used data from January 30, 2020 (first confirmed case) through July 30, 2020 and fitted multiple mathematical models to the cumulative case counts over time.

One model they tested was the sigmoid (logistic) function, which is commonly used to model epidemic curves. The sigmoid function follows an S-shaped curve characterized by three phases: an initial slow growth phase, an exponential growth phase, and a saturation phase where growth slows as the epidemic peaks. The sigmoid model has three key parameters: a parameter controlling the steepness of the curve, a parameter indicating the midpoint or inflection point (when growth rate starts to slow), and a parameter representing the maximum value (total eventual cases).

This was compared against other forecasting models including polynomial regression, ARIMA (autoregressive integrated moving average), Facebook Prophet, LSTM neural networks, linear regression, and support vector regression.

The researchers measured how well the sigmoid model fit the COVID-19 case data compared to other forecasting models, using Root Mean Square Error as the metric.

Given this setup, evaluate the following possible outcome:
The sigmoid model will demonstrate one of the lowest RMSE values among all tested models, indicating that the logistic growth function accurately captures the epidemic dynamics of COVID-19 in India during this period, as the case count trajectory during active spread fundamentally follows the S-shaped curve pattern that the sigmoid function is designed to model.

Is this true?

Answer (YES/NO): YES